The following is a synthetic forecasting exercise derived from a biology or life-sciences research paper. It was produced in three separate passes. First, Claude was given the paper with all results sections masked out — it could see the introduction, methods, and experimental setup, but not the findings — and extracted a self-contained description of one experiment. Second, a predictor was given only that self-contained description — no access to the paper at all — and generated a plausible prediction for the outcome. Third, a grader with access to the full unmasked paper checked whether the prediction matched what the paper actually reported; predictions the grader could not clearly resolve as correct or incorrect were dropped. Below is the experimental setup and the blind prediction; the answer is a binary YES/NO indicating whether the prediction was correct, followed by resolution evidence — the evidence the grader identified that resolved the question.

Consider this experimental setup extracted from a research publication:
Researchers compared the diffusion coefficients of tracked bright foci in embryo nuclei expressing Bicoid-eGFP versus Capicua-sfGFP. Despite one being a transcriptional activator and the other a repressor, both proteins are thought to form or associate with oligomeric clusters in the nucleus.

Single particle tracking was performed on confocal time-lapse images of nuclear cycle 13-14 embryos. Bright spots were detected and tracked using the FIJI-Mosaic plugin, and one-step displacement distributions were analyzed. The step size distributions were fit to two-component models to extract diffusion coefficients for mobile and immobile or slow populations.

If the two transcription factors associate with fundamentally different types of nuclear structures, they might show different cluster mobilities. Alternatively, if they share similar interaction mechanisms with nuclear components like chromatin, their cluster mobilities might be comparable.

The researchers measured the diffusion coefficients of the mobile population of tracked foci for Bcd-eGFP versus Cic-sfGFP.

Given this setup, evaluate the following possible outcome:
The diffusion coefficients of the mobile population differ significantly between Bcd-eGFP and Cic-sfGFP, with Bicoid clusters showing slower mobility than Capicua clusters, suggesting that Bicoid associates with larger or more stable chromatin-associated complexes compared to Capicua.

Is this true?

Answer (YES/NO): NO